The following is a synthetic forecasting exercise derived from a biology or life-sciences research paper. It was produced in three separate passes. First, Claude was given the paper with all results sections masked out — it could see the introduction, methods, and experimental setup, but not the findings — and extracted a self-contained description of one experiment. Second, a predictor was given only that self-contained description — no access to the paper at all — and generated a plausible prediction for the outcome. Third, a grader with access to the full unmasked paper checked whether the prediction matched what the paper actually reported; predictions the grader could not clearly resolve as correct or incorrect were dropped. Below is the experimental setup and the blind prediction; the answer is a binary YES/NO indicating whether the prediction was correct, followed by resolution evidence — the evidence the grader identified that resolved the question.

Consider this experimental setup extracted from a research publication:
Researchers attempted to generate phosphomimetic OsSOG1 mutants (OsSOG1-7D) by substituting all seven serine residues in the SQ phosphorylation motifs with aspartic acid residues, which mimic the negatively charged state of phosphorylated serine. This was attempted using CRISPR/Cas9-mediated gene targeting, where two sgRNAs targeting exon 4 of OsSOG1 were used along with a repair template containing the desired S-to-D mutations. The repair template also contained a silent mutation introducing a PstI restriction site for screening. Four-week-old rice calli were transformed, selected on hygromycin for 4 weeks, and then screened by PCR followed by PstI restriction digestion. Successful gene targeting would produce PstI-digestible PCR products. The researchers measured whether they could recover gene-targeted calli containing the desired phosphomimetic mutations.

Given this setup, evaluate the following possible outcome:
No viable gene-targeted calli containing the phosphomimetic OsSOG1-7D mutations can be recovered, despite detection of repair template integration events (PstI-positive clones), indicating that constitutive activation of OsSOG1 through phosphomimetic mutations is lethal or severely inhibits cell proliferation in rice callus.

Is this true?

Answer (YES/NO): NO